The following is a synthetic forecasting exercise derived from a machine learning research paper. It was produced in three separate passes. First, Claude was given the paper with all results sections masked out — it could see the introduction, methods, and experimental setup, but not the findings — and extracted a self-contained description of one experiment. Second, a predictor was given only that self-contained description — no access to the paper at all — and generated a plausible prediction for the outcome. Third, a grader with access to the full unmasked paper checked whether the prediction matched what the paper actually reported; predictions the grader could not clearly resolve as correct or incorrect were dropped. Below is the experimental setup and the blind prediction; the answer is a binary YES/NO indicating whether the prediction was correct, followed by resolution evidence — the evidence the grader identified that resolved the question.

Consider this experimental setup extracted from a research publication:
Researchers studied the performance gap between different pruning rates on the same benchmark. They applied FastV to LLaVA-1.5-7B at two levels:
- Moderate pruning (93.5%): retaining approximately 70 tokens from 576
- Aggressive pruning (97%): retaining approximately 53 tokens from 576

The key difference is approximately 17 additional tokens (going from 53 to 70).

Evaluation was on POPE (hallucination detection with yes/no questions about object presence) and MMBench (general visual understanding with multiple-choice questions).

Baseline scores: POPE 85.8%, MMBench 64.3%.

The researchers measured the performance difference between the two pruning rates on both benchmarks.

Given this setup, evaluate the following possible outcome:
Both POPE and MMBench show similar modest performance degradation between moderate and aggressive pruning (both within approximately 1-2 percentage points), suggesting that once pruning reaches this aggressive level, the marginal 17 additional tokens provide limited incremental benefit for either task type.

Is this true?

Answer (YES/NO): NO